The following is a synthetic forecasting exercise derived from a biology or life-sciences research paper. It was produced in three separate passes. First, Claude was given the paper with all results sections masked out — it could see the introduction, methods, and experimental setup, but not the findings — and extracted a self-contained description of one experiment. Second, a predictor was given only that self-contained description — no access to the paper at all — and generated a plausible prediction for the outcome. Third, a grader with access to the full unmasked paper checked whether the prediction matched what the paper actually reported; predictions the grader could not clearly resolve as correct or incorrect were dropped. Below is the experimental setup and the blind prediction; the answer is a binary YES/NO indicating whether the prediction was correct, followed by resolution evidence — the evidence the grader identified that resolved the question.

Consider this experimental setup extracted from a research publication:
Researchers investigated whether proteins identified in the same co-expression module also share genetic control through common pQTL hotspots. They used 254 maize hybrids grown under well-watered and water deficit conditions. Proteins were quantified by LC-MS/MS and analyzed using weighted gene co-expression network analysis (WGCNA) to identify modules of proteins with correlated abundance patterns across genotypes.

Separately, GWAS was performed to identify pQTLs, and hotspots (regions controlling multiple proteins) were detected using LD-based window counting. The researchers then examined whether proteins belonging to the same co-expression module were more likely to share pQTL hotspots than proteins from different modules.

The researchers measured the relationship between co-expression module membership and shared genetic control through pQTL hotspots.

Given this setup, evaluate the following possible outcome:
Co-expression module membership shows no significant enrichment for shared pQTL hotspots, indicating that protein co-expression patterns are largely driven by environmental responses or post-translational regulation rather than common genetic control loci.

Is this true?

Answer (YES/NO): NO